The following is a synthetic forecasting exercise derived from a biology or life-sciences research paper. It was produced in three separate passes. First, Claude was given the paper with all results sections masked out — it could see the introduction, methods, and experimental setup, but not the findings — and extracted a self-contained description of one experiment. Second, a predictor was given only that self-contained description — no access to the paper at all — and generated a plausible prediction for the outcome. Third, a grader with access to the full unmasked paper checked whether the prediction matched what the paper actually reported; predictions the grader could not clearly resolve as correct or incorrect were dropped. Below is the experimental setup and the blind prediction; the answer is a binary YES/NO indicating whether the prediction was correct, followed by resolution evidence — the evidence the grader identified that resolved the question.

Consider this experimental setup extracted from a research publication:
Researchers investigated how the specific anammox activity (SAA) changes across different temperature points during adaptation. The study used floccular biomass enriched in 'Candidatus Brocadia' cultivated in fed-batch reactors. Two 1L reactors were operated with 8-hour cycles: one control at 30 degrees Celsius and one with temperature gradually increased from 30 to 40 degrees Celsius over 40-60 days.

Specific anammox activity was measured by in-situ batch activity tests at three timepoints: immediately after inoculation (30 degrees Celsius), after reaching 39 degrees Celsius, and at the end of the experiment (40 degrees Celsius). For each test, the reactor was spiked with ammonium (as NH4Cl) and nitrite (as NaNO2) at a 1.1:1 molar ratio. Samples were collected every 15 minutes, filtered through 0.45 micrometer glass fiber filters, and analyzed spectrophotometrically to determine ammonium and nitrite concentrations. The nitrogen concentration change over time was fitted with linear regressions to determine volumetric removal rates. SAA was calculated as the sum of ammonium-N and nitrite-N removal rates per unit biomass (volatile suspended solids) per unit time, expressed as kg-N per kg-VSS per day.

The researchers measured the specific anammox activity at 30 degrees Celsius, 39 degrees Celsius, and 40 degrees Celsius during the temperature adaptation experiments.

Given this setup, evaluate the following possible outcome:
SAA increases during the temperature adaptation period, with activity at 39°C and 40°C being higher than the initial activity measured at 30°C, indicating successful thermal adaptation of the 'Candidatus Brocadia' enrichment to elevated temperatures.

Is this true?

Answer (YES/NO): NO